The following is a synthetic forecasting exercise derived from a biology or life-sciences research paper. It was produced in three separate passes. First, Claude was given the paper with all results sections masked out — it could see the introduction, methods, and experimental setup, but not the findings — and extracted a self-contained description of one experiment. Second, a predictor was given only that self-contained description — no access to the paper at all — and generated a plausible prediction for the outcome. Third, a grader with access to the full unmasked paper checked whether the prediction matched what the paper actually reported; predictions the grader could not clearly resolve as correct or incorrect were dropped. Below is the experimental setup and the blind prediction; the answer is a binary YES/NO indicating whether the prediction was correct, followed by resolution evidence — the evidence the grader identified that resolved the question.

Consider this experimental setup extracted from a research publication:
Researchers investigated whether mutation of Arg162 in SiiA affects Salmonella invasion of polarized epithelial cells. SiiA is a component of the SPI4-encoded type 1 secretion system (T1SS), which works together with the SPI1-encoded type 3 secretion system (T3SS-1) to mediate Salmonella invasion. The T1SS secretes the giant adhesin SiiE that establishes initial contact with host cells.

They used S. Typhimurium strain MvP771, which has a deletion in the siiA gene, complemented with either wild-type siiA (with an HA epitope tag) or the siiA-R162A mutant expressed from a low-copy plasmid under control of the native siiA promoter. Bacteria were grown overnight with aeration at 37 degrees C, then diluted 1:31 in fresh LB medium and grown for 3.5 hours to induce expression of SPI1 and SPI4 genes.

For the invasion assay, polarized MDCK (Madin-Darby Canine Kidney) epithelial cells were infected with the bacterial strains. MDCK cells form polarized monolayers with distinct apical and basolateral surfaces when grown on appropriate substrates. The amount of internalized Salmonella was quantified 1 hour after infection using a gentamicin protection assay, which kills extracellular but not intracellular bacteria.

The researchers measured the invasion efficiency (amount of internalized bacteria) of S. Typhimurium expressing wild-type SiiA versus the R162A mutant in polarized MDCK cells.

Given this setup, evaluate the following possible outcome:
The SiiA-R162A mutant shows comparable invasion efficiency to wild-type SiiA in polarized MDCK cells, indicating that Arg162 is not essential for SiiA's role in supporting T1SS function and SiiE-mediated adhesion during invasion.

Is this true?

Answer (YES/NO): NO